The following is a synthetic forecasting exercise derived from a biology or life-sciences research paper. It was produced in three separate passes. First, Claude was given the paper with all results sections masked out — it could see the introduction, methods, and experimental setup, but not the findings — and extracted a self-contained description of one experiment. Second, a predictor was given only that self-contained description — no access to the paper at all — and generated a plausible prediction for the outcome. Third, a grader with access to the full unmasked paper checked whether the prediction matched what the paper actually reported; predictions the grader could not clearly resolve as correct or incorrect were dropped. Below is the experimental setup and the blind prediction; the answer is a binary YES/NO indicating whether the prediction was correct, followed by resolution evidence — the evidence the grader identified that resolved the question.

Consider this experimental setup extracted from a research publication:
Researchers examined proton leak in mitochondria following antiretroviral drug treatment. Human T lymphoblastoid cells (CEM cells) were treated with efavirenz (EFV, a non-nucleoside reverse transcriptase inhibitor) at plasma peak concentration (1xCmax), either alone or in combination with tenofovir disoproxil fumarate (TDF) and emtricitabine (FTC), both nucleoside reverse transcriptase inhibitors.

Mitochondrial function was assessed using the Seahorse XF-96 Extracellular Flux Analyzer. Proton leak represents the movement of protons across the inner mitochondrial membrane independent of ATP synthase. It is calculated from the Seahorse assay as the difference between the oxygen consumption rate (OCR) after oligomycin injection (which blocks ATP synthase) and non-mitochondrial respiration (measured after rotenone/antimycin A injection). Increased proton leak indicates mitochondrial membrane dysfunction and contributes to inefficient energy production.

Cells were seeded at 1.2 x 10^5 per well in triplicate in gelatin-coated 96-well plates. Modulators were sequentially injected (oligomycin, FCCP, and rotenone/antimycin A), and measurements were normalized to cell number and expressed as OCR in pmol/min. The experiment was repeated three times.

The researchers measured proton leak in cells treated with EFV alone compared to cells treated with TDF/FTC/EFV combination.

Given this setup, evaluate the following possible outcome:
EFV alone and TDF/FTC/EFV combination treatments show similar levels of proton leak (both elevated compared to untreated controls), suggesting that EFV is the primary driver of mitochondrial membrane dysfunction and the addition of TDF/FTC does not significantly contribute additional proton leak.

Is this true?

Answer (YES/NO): NO